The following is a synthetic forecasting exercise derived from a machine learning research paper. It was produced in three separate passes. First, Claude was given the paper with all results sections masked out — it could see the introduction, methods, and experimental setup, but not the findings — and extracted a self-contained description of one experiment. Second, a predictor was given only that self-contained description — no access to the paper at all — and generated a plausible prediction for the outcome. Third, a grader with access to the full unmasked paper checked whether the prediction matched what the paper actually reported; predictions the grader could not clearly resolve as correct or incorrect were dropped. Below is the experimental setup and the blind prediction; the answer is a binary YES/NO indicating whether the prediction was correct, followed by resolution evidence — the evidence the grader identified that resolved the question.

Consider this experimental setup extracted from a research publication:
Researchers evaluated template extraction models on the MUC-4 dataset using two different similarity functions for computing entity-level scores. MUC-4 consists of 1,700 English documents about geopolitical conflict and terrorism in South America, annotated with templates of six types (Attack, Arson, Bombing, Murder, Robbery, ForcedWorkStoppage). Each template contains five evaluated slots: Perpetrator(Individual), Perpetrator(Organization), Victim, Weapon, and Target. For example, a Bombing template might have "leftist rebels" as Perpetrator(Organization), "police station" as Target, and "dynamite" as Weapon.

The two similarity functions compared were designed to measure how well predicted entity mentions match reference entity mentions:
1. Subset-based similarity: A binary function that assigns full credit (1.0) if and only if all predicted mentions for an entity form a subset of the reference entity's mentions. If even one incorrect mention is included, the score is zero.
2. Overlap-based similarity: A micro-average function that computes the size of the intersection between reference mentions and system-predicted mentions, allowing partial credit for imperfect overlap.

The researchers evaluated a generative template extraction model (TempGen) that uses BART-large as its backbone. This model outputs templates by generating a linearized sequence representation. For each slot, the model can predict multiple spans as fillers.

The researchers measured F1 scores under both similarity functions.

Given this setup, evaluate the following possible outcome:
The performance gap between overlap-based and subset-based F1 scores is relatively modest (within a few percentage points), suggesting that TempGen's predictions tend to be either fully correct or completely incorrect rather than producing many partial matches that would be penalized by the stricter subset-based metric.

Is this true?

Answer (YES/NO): NO